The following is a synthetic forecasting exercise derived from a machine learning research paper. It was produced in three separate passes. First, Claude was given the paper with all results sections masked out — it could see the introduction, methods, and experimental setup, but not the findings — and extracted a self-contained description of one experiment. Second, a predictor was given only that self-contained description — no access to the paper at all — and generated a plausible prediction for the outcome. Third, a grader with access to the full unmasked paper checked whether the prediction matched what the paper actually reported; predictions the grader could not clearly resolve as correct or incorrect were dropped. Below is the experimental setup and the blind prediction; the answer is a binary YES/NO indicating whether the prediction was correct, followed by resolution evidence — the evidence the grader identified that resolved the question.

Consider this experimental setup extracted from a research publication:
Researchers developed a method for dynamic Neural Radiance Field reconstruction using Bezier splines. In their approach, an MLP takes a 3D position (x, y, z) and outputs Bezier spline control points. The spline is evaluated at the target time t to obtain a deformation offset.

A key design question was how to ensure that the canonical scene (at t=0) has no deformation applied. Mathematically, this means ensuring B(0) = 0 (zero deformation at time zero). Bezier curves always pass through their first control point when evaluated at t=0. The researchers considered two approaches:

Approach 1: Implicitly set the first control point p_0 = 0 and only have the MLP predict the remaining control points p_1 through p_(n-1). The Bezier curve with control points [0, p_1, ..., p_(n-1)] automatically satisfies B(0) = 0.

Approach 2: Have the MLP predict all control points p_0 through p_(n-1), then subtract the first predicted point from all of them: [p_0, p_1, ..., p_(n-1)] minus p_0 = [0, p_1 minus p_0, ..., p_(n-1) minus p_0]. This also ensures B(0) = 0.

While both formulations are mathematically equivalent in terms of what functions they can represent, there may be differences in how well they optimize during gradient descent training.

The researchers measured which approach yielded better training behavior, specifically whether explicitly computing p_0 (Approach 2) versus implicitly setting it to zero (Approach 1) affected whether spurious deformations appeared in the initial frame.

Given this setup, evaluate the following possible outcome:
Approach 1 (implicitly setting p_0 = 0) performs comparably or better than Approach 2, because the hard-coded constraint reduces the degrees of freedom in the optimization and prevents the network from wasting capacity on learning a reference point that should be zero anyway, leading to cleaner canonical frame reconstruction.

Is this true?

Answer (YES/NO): NO